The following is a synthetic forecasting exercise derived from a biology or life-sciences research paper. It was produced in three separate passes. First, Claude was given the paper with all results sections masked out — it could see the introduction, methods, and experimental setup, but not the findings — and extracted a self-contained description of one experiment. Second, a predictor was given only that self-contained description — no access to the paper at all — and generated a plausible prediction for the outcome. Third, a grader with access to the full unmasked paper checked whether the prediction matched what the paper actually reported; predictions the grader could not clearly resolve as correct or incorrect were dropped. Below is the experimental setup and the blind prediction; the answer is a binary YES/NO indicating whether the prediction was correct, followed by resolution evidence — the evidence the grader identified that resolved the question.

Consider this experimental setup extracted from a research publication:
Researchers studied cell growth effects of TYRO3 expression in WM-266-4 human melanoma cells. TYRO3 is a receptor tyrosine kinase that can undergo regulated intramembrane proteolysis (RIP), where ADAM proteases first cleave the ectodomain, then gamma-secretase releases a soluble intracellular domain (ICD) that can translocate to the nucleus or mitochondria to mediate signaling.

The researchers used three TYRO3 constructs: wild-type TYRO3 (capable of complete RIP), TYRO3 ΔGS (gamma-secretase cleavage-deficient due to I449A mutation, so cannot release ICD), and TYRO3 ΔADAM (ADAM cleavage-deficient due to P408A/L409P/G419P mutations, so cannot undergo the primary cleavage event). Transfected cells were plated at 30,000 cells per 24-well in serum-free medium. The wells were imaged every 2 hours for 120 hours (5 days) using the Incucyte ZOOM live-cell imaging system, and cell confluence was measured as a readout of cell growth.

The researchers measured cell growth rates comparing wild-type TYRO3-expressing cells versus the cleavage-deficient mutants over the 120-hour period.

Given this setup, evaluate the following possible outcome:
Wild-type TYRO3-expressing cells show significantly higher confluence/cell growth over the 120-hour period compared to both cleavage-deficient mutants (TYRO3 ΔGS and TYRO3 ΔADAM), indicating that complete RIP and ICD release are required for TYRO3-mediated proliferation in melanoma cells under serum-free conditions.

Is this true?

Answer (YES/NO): YES